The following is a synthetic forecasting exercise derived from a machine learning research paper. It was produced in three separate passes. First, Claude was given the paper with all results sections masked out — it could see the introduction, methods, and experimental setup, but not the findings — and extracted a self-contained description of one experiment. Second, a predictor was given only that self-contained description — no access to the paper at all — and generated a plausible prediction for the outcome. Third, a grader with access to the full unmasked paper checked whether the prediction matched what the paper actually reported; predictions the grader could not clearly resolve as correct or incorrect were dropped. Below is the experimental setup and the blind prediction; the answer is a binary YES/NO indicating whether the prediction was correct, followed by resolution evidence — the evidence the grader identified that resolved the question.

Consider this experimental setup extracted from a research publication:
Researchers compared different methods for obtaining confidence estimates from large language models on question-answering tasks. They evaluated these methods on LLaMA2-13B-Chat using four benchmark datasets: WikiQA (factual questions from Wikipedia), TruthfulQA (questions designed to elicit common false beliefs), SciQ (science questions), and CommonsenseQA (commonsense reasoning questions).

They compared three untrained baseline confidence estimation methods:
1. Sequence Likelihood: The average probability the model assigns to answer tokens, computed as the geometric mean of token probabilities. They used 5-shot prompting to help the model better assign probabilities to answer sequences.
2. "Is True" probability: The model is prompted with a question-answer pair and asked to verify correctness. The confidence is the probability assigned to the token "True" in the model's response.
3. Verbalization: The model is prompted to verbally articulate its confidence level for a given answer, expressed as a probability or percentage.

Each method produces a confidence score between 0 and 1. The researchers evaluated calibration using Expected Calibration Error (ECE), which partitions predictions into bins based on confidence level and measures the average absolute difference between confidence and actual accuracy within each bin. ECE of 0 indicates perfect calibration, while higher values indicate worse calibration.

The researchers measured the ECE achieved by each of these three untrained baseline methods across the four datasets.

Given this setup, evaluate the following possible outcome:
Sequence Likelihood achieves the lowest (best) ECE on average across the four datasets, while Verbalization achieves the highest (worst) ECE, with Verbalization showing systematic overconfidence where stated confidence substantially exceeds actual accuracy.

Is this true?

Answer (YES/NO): NO